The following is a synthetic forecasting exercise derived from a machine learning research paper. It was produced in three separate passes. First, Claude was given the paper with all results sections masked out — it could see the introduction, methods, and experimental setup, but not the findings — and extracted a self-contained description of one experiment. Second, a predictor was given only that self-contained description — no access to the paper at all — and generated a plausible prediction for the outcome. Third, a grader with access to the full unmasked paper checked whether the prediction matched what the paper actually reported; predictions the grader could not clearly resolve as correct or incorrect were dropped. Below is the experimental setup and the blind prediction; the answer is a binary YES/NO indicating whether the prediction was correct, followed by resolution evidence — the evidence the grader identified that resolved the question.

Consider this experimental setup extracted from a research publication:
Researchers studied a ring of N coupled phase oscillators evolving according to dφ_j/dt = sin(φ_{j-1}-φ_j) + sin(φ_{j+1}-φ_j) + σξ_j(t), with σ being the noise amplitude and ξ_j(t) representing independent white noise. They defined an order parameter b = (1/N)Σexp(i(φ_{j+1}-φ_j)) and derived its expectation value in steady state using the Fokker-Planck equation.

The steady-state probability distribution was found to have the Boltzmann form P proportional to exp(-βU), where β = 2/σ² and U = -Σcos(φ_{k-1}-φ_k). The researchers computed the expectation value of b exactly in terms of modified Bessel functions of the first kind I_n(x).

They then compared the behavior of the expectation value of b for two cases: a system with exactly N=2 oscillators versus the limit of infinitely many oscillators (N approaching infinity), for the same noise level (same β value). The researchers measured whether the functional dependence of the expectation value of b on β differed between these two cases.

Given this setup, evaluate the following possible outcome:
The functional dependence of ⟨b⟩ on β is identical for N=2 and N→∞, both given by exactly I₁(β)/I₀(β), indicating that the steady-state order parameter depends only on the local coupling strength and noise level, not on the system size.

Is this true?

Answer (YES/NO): NO